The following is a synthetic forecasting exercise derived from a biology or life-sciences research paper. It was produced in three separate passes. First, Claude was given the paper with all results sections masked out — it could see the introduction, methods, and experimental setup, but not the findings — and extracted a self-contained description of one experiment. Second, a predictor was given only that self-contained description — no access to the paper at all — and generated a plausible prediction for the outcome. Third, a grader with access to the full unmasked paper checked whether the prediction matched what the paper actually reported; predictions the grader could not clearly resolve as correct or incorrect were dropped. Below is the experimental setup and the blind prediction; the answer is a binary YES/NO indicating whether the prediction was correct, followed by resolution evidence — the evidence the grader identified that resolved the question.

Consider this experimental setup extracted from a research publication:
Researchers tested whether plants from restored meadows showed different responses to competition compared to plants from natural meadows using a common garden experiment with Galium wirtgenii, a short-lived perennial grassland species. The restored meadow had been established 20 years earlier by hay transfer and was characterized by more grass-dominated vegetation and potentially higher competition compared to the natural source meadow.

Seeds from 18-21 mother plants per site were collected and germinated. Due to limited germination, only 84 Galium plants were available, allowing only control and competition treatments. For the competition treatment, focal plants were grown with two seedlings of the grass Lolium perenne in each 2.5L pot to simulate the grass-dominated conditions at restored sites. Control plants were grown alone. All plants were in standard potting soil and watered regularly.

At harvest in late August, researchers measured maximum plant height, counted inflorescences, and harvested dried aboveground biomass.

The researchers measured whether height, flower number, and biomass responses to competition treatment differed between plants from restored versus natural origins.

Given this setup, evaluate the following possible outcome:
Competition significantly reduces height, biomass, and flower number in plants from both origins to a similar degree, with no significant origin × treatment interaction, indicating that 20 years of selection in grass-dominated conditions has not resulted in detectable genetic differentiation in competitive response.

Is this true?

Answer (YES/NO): NO